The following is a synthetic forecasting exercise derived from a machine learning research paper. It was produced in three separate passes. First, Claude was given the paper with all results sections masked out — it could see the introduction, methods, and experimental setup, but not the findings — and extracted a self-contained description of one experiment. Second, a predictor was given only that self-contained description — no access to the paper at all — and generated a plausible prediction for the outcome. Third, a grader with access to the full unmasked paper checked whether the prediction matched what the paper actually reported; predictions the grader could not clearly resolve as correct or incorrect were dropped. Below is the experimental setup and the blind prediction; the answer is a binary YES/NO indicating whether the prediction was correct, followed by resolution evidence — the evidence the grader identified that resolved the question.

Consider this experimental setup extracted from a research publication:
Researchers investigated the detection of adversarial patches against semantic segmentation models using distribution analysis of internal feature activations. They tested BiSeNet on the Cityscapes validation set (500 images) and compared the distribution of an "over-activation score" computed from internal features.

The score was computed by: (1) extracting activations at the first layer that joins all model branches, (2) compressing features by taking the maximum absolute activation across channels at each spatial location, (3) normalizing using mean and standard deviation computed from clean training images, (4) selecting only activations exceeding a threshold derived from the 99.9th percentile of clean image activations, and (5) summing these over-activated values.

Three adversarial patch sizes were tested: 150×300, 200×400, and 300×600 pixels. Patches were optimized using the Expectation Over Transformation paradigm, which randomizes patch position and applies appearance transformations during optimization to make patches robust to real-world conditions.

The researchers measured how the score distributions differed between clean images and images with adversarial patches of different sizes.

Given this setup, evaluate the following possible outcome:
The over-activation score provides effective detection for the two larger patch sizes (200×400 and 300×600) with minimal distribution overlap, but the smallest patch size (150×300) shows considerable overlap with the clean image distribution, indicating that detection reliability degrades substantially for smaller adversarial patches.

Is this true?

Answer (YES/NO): NO